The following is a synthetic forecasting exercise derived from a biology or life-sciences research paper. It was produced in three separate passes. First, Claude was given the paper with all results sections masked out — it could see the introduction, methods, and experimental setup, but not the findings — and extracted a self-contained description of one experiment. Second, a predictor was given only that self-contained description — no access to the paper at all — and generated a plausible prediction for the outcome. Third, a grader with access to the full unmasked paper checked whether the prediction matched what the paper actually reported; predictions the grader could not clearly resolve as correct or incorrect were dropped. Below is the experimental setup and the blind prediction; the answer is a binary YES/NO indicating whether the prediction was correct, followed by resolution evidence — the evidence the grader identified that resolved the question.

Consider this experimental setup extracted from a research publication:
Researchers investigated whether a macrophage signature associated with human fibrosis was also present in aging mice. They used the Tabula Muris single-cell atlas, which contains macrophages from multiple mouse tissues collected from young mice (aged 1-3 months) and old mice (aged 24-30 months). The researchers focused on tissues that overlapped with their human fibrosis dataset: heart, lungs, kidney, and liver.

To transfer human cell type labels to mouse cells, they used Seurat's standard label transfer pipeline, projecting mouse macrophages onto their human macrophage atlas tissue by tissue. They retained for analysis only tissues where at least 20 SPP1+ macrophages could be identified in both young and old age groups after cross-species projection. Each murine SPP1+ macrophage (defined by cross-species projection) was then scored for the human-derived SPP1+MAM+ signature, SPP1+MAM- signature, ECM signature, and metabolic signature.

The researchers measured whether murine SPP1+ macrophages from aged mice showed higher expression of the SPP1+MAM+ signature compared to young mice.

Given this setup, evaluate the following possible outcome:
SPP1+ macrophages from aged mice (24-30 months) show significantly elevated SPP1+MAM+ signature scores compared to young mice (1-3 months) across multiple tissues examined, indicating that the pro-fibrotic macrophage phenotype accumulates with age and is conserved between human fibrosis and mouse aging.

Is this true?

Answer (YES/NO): YES